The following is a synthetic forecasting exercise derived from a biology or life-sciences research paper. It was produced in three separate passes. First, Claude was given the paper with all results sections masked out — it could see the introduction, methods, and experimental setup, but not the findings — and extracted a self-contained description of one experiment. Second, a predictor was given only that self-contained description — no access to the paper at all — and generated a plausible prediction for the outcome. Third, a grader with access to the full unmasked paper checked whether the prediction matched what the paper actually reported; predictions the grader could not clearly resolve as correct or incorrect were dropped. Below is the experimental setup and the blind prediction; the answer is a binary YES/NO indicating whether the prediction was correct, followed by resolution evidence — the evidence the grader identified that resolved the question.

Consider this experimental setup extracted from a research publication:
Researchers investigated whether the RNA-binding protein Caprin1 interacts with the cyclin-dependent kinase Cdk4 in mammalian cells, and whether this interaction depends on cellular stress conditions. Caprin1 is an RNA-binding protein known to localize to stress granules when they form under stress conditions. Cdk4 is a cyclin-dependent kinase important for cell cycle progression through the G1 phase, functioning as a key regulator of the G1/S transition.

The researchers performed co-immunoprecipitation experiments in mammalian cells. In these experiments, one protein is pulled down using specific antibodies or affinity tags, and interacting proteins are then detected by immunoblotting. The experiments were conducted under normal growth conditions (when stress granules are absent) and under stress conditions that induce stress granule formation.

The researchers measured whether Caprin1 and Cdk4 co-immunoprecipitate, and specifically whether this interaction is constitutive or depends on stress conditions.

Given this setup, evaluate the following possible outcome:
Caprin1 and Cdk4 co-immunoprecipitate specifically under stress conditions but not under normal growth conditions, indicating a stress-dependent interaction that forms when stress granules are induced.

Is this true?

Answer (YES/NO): YES